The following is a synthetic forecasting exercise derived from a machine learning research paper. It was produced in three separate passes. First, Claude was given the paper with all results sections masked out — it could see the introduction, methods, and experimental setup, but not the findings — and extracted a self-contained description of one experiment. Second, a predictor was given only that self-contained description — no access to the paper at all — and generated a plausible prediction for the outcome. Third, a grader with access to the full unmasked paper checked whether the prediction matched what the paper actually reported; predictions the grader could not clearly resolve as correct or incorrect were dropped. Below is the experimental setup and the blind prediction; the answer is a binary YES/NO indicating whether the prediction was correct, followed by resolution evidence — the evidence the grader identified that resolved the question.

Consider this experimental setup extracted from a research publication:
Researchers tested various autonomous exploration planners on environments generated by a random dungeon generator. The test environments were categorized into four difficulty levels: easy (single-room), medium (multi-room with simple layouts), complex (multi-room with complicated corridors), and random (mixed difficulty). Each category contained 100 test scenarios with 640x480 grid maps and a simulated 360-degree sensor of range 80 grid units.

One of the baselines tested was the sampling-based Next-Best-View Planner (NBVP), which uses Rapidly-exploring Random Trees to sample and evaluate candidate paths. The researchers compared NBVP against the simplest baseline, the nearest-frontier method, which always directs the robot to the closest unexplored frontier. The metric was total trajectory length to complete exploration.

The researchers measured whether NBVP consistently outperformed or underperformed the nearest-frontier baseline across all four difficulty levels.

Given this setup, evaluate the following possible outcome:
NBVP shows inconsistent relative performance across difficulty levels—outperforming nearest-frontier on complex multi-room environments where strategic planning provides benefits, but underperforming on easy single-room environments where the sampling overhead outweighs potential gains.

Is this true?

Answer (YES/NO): NO